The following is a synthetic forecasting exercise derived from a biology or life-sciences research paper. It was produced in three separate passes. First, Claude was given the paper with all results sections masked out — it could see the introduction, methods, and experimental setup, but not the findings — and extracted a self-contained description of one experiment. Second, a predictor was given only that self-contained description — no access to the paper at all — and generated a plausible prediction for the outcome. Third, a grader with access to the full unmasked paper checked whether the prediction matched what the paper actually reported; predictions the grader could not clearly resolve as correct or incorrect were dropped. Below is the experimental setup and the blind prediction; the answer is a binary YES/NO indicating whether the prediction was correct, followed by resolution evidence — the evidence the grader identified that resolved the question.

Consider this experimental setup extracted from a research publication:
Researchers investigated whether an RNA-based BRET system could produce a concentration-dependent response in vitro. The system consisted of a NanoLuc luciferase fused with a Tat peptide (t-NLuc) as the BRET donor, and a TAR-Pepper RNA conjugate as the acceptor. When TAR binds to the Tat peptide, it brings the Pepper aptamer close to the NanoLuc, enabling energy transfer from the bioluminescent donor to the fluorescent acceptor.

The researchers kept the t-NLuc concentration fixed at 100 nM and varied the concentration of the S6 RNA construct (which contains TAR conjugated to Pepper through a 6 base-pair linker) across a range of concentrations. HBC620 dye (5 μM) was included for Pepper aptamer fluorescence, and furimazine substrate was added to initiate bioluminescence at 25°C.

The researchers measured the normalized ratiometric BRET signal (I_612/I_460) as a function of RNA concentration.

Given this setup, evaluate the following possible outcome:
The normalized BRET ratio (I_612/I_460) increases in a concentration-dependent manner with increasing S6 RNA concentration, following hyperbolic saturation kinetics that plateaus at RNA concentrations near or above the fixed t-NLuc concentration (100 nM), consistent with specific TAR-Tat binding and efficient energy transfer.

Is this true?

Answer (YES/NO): YES